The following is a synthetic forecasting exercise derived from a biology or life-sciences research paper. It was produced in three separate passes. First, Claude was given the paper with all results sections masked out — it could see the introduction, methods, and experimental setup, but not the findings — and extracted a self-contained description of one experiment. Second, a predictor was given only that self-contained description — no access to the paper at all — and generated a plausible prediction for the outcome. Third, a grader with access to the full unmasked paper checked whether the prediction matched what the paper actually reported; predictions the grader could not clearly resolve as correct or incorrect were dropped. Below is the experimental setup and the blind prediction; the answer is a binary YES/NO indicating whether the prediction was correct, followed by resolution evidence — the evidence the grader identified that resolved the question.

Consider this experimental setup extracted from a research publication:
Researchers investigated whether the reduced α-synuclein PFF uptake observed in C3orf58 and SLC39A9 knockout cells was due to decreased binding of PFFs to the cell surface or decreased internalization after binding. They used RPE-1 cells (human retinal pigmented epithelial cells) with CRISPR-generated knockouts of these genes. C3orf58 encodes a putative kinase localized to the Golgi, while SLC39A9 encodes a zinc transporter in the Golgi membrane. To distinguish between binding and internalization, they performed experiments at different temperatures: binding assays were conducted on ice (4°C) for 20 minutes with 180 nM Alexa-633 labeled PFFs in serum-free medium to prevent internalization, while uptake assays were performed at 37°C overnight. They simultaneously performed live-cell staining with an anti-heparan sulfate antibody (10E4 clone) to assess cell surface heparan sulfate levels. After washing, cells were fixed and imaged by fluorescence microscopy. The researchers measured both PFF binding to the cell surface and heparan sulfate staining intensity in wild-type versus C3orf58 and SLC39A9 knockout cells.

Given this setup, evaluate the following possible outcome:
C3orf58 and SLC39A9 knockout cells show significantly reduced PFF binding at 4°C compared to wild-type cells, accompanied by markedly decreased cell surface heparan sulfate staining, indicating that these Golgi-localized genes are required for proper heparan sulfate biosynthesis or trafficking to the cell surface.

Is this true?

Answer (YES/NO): NO